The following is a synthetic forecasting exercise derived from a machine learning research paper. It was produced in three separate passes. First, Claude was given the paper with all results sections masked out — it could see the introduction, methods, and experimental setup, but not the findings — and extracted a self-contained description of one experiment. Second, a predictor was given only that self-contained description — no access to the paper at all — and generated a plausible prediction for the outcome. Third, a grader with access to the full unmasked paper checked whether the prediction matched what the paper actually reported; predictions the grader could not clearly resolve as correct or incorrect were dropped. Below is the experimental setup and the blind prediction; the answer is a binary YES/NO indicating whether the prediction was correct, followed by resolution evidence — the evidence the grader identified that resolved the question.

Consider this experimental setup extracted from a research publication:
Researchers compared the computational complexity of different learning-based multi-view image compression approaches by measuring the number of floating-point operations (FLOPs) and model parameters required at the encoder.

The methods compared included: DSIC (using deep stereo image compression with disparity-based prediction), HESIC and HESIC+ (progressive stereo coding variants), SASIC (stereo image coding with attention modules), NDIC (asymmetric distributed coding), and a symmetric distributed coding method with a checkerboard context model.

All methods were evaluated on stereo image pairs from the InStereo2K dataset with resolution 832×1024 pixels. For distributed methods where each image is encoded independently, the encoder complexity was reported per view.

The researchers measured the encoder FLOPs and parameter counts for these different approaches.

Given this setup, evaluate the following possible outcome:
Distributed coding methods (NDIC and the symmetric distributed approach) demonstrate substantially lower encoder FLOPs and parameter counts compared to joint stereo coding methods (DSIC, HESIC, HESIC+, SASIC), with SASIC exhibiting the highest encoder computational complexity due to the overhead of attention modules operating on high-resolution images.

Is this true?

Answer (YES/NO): NO